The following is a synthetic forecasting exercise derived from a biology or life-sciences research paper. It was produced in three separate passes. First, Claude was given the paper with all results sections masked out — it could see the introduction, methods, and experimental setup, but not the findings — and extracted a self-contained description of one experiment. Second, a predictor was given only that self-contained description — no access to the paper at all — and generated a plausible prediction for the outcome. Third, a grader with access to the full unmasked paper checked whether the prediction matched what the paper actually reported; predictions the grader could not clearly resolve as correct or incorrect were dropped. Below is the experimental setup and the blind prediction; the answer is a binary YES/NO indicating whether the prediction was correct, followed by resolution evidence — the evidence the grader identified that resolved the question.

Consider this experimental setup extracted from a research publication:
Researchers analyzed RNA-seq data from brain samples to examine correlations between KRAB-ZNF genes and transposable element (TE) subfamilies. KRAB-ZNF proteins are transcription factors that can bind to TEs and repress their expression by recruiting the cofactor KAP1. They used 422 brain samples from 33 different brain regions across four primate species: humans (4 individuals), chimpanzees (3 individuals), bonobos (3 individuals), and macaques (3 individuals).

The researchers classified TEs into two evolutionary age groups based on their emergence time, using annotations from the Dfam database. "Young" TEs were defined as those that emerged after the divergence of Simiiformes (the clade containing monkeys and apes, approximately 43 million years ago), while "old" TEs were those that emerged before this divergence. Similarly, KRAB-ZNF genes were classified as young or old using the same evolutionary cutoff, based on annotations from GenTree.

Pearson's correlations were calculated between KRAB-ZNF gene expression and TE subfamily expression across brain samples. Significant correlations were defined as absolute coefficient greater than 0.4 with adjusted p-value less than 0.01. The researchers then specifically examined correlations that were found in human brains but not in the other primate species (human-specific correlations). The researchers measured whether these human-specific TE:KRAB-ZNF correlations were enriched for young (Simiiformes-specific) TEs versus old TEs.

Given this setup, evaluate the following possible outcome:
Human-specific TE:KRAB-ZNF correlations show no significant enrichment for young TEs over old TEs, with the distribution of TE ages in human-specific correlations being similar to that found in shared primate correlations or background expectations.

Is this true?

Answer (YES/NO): NO